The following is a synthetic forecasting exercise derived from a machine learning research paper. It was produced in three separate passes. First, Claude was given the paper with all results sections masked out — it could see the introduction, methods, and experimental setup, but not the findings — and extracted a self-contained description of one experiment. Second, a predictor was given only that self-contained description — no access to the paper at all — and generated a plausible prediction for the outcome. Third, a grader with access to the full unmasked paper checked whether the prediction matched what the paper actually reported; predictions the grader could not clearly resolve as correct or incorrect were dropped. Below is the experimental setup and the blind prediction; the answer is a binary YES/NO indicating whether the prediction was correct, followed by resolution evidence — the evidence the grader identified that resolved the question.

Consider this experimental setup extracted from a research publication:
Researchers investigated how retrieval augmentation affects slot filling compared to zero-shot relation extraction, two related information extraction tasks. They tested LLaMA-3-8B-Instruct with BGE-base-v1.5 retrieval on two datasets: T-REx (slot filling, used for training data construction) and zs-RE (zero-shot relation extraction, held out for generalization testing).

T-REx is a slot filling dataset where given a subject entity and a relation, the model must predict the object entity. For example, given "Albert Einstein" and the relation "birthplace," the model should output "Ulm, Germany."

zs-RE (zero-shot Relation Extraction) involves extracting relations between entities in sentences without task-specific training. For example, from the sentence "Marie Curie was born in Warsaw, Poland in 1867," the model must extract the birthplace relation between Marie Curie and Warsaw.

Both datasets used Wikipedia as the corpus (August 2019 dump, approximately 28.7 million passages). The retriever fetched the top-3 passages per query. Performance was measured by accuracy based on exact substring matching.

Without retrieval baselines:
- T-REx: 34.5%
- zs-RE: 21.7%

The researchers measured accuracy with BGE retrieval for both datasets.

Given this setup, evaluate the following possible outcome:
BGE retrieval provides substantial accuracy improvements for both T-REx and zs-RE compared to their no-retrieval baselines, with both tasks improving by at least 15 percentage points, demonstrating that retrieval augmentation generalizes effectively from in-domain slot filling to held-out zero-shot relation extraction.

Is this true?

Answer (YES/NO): NO